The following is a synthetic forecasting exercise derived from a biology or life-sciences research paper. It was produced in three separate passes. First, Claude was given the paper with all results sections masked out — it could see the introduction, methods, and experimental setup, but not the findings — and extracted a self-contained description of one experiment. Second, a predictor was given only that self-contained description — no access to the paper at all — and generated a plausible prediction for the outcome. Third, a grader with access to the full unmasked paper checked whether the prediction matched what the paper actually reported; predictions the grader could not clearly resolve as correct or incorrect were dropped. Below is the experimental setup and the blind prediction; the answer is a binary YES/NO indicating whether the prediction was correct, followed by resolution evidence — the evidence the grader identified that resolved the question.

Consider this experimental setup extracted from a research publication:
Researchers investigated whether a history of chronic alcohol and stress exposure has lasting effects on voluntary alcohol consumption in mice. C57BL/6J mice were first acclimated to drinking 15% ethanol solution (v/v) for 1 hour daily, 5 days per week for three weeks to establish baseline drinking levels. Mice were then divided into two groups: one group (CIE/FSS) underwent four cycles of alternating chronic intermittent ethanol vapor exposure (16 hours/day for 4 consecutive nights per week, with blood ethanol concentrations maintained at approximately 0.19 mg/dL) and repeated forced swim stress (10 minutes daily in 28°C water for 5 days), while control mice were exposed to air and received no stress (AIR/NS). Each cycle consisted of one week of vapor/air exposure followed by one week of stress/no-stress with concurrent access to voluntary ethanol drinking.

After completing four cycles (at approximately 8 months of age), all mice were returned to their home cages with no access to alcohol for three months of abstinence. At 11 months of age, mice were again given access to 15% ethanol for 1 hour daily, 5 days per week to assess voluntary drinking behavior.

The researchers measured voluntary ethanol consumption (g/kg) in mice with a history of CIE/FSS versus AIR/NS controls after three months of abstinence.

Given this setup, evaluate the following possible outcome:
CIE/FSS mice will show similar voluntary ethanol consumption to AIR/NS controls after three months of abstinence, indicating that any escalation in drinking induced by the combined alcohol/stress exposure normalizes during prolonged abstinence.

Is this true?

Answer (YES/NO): NO